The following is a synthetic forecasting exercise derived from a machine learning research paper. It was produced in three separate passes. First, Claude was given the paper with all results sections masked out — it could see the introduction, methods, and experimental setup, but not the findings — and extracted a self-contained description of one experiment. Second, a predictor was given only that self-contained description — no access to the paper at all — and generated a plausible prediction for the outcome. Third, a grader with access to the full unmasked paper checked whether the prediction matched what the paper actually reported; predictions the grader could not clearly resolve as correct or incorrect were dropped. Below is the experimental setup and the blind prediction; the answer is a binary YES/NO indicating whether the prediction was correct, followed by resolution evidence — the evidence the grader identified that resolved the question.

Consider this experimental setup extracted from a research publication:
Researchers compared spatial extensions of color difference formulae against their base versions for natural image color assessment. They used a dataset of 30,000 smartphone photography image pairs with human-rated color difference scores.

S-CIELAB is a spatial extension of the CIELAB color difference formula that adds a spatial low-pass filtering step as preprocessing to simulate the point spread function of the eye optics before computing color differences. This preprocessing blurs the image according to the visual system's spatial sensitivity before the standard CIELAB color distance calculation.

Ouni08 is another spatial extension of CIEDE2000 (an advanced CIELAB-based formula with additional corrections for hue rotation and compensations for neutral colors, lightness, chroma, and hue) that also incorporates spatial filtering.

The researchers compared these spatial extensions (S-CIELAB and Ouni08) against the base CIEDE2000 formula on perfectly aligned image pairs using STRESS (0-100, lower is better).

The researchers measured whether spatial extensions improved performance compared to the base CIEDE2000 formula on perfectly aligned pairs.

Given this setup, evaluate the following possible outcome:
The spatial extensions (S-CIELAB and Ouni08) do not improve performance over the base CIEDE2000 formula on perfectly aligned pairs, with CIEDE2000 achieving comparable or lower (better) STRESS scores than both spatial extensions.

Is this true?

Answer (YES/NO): YES